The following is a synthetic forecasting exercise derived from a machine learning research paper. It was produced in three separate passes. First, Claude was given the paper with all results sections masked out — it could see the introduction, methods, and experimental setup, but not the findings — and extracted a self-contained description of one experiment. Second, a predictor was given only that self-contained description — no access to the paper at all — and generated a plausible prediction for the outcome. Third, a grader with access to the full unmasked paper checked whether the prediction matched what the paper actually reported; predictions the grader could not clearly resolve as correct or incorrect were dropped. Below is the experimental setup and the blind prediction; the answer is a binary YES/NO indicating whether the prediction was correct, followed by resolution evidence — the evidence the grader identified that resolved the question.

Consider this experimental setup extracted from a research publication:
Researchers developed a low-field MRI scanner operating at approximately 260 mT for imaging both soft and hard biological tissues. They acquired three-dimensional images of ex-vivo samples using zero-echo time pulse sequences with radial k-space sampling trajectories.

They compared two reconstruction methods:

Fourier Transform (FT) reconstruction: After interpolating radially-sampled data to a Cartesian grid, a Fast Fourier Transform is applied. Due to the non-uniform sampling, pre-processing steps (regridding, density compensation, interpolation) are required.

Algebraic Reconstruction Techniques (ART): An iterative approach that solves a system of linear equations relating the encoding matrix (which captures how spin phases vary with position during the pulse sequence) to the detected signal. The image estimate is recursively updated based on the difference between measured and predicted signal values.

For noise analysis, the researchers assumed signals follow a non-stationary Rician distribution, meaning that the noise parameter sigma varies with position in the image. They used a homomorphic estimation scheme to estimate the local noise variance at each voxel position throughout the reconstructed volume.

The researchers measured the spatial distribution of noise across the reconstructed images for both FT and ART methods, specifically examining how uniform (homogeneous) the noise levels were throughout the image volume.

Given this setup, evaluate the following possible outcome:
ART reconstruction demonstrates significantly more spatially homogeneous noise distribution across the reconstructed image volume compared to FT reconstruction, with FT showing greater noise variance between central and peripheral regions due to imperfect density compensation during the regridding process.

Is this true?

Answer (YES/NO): NO